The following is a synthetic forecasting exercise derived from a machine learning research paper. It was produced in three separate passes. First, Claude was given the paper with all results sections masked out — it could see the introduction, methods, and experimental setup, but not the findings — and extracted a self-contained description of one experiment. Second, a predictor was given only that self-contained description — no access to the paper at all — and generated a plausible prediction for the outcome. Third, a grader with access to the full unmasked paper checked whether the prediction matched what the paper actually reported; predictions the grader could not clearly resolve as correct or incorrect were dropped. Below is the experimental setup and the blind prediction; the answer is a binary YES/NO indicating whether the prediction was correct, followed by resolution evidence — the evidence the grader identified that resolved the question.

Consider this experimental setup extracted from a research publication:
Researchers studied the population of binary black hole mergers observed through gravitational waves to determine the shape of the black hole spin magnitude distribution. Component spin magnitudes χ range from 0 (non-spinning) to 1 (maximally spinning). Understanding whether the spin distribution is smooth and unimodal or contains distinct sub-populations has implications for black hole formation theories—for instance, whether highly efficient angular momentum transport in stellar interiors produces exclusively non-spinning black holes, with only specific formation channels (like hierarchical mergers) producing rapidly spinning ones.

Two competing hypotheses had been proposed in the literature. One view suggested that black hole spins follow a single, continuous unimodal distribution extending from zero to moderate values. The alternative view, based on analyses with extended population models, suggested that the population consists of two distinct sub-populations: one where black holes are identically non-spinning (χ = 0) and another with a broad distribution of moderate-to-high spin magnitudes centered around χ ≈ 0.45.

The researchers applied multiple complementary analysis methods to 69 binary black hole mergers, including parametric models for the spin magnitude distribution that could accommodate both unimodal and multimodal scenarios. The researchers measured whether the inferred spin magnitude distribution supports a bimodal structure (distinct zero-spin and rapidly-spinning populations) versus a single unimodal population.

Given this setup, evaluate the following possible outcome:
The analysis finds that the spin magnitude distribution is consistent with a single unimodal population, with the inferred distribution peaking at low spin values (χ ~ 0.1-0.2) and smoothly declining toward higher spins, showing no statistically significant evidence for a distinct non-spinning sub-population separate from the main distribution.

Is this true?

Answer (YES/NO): YES